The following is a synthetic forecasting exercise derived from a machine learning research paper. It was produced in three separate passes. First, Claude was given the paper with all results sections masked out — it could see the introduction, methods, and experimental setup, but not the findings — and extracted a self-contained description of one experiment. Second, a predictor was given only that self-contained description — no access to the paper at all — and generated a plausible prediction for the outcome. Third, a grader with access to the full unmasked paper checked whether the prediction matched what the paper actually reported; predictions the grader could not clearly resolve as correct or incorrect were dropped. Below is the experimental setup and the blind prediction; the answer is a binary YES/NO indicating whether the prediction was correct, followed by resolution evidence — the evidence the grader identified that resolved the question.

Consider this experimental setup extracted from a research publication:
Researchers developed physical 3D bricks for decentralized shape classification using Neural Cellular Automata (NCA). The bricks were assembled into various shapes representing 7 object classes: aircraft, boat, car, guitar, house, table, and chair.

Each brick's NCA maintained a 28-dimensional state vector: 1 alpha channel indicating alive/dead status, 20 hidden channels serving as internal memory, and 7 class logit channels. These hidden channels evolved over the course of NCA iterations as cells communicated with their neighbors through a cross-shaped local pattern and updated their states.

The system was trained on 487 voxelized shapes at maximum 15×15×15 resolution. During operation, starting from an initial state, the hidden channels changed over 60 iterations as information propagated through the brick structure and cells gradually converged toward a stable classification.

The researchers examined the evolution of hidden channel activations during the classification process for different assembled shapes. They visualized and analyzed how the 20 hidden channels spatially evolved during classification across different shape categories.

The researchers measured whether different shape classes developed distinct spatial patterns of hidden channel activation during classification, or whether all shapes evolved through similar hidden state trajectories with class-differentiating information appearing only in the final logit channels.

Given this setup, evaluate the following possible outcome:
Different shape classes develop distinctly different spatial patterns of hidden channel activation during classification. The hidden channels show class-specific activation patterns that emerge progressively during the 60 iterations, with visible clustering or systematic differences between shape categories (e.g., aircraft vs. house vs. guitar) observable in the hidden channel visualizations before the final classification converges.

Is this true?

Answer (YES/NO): YES